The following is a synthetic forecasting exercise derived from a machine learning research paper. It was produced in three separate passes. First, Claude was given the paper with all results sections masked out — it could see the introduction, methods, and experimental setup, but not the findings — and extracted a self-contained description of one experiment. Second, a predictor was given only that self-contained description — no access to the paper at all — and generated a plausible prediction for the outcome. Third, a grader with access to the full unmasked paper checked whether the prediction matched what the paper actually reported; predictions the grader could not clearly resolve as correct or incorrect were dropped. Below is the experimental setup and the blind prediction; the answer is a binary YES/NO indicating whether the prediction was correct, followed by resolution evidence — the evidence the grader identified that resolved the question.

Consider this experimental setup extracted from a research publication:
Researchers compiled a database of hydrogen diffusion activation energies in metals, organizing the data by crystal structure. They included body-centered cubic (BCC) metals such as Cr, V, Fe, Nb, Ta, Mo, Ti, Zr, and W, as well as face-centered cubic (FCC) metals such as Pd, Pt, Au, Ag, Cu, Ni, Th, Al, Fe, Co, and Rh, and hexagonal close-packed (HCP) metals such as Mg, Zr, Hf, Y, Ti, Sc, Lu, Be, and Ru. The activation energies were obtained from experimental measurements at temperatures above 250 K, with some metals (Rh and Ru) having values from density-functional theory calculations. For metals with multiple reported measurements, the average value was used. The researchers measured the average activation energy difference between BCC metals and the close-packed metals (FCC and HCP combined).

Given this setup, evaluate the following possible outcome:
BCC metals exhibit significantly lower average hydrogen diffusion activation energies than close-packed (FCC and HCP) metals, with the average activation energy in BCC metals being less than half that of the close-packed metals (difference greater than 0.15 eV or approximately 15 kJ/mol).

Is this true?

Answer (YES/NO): YES